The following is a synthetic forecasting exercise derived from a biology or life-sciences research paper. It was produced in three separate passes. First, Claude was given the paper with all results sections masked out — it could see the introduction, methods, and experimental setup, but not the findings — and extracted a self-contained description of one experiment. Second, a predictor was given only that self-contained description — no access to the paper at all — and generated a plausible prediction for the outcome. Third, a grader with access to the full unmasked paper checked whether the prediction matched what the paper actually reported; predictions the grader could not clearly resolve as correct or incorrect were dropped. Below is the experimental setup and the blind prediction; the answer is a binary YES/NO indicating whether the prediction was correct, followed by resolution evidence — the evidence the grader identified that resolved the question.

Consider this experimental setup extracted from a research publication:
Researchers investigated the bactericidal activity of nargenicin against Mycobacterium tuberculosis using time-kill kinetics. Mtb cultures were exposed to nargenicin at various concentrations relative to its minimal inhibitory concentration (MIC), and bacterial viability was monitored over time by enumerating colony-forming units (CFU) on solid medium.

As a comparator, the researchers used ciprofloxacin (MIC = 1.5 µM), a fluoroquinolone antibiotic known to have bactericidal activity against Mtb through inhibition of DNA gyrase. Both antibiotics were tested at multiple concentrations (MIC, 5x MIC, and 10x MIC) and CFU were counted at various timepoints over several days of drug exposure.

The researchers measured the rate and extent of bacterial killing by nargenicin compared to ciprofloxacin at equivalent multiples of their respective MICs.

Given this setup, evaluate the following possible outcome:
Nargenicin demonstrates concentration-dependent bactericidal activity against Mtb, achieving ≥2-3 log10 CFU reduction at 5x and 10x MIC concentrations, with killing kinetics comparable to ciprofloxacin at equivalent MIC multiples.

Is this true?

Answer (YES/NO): NO